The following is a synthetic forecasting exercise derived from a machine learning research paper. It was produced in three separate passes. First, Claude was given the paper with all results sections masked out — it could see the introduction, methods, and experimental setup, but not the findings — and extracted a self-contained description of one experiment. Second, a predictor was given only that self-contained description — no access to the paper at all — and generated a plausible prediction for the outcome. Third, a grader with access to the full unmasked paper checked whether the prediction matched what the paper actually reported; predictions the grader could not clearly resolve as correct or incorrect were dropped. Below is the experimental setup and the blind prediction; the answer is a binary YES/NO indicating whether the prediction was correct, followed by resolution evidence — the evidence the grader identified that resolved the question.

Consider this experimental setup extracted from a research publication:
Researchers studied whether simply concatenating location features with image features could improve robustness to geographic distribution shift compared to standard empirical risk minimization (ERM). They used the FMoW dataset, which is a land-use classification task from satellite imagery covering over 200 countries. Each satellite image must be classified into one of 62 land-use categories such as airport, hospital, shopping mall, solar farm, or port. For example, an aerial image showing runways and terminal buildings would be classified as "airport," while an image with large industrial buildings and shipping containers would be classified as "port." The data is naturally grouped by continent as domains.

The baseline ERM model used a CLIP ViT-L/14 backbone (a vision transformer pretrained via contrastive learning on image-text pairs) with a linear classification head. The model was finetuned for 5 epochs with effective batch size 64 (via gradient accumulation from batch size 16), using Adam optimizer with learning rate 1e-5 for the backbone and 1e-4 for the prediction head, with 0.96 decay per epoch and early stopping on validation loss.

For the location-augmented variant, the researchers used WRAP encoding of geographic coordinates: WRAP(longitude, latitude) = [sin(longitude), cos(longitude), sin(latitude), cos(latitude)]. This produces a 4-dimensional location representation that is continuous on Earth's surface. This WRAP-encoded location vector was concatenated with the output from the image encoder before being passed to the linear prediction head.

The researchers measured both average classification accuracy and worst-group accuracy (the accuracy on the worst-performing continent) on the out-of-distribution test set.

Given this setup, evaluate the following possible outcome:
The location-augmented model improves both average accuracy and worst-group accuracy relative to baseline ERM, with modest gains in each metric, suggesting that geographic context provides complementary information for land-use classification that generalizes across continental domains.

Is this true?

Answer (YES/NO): NO